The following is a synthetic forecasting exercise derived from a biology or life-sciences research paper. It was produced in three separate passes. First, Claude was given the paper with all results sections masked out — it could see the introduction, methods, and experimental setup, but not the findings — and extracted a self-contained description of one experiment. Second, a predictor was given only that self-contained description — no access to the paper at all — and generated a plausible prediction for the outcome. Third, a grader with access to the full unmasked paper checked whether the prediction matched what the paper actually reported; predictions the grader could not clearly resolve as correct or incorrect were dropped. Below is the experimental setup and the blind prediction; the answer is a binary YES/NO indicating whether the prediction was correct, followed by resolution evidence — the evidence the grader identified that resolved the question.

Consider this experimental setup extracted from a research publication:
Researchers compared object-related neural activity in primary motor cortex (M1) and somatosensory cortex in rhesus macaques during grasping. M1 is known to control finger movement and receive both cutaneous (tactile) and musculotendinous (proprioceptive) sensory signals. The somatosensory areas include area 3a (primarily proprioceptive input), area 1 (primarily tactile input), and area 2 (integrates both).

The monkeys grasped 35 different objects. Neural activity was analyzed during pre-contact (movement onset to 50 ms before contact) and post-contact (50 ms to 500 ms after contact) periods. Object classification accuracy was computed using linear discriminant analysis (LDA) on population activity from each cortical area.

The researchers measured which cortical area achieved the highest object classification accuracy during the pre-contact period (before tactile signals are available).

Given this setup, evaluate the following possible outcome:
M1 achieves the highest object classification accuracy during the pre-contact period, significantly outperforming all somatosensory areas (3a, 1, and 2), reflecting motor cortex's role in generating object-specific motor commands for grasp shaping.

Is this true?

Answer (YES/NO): YES